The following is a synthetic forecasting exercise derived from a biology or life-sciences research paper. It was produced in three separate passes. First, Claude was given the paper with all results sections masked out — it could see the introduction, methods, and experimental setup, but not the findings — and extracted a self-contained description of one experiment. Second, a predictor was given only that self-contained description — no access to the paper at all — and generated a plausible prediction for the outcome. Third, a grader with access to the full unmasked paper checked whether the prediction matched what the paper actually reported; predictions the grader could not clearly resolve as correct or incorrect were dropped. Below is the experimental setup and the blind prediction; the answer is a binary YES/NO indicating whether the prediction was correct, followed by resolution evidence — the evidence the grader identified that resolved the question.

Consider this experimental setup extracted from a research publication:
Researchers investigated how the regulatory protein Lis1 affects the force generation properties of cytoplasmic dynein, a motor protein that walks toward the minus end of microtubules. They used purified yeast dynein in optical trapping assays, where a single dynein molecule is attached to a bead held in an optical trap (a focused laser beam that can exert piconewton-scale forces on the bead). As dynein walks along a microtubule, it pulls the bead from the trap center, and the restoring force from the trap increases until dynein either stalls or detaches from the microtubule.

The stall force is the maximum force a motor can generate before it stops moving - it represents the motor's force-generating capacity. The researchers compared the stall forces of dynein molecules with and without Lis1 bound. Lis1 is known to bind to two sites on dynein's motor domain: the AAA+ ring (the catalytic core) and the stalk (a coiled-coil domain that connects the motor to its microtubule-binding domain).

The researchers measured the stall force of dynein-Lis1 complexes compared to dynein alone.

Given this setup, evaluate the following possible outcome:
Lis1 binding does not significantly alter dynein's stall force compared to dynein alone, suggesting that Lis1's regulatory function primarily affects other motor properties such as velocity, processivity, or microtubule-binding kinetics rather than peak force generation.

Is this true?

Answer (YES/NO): YES